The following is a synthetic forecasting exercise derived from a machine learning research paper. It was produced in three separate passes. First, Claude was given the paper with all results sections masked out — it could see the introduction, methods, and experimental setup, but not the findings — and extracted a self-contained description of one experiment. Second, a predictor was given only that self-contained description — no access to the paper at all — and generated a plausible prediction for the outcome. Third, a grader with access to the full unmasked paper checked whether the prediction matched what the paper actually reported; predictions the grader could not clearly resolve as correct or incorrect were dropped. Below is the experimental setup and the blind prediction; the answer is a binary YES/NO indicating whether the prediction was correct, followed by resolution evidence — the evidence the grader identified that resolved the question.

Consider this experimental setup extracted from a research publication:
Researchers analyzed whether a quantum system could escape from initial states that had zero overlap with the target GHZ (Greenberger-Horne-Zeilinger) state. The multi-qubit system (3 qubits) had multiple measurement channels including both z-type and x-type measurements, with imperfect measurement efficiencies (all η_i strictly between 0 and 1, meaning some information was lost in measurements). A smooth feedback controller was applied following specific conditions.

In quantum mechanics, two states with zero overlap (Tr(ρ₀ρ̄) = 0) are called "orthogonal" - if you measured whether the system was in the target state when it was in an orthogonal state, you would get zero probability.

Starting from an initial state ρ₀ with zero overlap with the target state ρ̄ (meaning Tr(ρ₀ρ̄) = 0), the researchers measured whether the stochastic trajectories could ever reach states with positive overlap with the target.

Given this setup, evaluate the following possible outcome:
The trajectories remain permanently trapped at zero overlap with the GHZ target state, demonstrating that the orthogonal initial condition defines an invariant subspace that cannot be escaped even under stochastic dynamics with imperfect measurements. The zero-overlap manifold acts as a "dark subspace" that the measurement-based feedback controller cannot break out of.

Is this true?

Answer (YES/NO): NO